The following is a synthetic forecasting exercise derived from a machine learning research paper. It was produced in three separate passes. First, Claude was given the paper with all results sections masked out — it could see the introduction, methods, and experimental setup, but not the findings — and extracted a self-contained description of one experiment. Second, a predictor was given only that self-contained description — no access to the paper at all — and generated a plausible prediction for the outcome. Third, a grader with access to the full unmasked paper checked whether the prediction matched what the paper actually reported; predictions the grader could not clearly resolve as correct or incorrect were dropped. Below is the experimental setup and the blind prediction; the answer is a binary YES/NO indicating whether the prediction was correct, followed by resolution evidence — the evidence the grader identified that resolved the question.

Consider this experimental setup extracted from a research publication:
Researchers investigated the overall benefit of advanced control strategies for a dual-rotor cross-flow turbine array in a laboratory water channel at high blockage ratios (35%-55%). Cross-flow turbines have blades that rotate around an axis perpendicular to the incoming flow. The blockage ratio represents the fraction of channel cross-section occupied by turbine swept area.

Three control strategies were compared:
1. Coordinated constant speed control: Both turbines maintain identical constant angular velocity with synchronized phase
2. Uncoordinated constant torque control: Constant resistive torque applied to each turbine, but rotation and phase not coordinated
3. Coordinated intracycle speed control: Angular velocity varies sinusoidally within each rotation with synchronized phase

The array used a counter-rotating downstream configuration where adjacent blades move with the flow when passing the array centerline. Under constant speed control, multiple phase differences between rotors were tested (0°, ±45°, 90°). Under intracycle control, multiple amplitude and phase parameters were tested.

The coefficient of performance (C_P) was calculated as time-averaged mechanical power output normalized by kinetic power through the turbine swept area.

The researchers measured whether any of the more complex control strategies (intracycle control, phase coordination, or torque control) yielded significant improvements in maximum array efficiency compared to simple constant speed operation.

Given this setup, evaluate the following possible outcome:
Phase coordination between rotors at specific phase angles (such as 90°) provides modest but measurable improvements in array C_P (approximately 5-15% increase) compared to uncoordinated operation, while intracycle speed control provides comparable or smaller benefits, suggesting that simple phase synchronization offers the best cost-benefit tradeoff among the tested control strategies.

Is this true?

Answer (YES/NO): NO